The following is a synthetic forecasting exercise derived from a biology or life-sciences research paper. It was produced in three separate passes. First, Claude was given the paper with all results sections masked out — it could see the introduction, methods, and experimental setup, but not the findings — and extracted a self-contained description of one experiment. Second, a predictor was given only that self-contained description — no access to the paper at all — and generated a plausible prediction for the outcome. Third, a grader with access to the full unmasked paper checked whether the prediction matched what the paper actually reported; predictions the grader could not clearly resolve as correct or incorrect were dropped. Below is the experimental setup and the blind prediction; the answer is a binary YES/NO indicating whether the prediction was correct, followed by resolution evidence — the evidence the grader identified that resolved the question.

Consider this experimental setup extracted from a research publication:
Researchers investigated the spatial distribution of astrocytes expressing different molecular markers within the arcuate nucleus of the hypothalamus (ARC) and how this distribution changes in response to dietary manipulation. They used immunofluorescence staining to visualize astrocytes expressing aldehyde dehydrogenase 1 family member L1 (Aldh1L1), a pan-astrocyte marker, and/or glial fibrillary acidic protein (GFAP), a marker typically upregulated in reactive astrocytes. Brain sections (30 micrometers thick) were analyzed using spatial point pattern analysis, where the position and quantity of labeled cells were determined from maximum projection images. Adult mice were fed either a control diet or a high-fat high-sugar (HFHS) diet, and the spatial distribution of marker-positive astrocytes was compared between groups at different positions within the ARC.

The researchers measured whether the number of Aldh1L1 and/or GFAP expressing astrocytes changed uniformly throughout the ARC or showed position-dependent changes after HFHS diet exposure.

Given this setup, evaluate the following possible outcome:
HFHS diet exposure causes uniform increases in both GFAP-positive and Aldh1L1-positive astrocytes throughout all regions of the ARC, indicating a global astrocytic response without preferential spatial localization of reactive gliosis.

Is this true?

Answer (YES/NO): NO